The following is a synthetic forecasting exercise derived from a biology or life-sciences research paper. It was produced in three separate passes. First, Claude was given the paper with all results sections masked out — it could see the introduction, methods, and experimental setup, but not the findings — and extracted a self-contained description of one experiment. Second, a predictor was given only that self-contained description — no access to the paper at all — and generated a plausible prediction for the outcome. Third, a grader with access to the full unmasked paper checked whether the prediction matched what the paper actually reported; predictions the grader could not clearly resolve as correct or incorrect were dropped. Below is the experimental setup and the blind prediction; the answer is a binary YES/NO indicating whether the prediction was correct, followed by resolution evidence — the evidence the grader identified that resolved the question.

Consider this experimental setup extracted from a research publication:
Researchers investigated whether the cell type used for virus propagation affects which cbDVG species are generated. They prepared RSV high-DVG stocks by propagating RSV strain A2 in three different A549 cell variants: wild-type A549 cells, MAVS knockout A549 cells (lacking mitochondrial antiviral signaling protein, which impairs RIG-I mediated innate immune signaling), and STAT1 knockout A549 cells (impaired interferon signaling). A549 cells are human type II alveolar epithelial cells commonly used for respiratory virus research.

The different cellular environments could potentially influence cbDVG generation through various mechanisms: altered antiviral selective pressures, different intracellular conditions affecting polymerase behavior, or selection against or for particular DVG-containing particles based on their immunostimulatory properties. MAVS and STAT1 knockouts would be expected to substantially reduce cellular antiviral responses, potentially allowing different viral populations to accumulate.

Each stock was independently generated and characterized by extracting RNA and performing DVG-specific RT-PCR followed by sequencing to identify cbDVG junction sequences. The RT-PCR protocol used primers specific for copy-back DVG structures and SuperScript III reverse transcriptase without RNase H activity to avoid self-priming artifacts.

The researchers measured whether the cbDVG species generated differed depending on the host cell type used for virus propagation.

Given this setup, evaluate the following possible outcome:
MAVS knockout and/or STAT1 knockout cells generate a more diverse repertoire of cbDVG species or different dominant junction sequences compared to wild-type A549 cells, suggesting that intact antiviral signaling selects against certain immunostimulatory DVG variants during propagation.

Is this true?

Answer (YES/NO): NO